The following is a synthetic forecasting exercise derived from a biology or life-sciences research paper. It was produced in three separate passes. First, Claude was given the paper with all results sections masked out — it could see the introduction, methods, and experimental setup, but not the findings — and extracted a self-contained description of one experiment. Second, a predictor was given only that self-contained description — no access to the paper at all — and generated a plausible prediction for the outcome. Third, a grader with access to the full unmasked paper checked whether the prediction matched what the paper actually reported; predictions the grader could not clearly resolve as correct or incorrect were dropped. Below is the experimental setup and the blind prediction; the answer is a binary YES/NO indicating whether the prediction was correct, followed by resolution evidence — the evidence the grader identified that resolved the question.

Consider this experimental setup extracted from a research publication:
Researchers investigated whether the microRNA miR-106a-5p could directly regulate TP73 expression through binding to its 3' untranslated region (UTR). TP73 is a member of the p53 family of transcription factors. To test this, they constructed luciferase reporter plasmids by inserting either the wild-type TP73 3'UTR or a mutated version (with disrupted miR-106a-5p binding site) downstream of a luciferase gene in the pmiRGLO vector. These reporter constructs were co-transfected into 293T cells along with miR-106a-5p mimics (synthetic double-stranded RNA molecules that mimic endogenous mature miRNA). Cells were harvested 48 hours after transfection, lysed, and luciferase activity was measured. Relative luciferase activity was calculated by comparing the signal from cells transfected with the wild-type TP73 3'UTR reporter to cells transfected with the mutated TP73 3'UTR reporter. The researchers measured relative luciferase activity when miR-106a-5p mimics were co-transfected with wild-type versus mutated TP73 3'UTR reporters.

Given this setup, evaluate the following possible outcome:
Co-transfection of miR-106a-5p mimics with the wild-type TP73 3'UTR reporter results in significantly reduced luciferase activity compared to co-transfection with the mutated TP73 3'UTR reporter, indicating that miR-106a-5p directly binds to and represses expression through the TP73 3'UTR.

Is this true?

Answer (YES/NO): YES